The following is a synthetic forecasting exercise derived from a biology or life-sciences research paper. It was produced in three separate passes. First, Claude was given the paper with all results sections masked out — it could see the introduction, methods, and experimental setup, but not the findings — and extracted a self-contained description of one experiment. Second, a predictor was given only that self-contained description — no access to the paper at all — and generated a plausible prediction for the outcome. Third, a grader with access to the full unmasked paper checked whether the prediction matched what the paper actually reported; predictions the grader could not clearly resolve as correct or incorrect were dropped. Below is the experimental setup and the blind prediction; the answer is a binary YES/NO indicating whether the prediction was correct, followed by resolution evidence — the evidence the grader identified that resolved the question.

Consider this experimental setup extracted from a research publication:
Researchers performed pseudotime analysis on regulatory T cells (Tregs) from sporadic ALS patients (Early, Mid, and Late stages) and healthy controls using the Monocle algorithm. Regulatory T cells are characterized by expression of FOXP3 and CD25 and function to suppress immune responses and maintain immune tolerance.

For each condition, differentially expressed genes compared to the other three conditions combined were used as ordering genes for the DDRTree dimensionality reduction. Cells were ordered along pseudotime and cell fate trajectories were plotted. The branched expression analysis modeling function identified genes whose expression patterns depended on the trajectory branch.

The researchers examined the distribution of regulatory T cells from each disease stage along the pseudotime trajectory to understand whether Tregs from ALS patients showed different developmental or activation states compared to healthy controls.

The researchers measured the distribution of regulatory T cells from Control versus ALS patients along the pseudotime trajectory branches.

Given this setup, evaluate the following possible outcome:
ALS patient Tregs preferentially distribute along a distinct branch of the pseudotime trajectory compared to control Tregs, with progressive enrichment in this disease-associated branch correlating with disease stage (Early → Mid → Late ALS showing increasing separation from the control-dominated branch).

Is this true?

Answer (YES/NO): YES